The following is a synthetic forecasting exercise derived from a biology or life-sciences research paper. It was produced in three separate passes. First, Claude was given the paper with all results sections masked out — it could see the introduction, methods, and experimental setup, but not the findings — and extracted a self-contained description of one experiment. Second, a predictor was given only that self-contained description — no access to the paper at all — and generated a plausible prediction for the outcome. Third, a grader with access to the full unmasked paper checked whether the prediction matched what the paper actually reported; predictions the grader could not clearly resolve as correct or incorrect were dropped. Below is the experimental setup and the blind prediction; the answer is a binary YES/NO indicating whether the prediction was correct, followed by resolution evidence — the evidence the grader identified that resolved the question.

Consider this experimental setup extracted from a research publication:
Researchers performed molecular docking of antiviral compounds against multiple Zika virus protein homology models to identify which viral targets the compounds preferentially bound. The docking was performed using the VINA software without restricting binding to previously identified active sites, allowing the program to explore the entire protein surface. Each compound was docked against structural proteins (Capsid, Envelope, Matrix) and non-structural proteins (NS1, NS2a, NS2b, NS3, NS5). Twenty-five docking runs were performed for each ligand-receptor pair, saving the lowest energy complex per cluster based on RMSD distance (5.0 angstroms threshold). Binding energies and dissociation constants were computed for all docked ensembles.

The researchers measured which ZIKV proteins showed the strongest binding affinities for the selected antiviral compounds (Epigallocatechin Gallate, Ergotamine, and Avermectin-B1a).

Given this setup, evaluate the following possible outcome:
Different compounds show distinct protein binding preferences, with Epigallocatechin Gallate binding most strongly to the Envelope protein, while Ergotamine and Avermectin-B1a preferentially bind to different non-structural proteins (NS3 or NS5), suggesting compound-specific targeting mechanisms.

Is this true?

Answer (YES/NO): NO